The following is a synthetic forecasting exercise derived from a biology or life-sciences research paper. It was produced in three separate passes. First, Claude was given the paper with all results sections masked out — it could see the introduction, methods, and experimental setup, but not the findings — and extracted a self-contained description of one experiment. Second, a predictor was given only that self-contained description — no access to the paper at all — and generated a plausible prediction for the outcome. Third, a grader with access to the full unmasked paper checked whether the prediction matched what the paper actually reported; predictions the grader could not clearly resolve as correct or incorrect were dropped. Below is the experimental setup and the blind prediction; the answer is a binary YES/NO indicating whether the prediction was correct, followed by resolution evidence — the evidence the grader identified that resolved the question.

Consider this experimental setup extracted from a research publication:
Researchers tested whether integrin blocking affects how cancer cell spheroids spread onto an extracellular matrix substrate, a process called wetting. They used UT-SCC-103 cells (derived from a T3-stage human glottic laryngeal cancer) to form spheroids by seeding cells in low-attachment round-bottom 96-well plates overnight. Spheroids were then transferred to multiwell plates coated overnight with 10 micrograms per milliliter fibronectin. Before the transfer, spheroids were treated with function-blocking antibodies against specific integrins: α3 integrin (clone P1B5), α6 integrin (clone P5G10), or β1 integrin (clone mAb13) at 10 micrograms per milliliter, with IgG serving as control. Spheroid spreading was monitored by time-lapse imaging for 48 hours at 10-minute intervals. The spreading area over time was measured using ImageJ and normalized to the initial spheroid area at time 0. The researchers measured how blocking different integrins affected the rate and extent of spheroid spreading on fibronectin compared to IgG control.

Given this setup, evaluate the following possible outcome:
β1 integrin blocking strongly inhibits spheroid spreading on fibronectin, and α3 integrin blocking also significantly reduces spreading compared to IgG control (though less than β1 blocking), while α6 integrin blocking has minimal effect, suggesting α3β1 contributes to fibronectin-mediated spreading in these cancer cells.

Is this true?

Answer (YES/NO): NO